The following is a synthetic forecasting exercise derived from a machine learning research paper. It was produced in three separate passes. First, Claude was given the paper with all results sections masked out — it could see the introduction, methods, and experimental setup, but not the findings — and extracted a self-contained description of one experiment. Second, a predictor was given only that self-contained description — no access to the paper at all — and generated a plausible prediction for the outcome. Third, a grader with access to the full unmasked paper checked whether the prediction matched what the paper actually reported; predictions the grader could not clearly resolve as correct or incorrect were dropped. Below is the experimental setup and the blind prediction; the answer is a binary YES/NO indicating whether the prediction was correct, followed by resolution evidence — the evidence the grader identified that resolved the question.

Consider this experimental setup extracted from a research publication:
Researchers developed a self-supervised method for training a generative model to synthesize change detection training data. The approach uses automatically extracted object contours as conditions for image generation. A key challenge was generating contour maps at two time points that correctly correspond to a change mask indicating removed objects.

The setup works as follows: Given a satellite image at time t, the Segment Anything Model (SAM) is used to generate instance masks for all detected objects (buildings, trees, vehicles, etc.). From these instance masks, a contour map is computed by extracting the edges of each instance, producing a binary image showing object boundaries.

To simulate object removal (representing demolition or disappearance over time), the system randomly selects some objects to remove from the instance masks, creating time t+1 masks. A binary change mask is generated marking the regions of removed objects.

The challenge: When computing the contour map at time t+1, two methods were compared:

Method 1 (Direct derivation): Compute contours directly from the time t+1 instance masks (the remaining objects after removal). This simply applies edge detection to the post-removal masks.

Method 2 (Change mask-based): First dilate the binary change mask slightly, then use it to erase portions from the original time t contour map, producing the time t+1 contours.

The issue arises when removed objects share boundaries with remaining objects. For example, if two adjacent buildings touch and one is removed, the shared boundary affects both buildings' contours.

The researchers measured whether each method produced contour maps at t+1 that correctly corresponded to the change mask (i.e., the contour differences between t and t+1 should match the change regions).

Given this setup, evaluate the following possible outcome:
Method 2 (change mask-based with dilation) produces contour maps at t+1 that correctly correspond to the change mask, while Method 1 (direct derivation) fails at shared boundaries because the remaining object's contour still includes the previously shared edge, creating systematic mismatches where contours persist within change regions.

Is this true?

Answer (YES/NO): YES